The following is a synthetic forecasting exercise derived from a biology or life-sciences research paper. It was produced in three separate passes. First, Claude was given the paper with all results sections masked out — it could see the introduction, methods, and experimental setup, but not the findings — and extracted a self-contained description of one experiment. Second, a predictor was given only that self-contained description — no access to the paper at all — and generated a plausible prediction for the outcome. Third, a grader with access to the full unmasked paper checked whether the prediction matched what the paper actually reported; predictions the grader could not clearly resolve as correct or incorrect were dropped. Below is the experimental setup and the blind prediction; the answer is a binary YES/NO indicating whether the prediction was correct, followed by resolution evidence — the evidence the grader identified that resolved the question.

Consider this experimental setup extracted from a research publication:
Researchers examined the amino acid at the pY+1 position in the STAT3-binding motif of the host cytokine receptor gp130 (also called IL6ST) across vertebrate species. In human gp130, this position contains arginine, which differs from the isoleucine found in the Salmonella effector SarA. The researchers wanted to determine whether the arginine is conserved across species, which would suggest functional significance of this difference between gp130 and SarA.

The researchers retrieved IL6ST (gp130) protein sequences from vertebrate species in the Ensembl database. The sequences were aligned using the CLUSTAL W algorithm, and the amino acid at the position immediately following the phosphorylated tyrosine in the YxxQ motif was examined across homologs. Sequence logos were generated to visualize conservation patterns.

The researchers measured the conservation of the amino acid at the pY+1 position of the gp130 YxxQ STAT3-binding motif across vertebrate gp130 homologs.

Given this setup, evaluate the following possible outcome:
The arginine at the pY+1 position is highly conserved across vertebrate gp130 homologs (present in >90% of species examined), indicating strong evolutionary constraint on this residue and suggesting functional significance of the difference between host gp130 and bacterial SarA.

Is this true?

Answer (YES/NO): YES